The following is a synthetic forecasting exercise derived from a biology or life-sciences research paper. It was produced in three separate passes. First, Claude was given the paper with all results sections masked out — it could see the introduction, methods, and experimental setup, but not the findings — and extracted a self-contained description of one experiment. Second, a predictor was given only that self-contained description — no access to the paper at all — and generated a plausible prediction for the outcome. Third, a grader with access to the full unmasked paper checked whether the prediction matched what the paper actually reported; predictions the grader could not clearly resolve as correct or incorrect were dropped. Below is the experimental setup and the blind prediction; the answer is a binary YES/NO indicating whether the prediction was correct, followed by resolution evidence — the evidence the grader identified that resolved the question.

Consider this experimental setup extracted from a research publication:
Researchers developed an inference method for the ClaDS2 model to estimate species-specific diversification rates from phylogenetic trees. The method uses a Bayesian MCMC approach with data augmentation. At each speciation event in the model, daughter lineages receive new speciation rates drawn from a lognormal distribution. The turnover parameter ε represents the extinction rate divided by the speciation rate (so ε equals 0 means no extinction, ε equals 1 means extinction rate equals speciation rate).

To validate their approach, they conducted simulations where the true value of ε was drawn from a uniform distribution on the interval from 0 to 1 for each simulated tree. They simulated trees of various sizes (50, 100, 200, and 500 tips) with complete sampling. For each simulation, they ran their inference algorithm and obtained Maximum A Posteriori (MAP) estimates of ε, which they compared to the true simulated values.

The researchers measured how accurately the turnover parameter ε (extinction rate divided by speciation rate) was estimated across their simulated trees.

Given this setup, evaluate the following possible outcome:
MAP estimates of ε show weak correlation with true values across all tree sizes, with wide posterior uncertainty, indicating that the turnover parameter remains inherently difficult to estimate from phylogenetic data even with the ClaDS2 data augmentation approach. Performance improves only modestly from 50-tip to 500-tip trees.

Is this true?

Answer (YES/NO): YES